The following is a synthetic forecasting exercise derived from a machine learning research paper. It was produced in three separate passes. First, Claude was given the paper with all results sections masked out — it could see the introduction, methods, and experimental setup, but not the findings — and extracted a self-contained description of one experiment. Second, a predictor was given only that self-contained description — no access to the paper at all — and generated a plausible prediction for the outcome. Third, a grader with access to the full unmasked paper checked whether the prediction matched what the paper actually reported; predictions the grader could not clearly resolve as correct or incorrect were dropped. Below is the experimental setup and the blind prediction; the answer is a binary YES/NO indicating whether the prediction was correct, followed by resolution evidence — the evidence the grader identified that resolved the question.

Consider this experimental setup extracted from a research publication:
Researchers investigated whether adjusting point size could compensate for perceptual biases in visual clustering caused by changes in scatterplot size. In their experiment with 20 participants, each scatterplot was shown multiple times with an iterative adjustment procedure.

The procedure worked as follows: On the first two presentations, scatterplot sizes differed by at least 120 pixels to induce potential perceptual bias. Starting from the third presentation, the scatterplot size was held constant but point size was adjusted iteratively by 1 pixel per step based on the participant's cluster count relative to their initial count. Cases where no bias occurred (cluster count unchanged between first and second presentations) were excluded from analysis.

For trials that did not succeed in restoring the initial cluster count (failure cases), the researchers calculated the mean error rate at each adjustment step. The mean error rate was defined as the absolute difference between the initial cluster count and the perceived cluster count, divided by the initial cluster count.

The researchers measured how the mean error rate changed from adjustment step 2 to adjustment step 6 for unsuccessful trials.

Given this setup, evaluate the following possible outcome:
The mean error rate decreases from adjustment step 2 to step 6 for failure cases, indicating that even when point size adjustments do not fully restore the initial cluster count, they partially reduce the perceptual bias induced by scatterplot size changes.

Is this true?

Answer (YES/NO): YES